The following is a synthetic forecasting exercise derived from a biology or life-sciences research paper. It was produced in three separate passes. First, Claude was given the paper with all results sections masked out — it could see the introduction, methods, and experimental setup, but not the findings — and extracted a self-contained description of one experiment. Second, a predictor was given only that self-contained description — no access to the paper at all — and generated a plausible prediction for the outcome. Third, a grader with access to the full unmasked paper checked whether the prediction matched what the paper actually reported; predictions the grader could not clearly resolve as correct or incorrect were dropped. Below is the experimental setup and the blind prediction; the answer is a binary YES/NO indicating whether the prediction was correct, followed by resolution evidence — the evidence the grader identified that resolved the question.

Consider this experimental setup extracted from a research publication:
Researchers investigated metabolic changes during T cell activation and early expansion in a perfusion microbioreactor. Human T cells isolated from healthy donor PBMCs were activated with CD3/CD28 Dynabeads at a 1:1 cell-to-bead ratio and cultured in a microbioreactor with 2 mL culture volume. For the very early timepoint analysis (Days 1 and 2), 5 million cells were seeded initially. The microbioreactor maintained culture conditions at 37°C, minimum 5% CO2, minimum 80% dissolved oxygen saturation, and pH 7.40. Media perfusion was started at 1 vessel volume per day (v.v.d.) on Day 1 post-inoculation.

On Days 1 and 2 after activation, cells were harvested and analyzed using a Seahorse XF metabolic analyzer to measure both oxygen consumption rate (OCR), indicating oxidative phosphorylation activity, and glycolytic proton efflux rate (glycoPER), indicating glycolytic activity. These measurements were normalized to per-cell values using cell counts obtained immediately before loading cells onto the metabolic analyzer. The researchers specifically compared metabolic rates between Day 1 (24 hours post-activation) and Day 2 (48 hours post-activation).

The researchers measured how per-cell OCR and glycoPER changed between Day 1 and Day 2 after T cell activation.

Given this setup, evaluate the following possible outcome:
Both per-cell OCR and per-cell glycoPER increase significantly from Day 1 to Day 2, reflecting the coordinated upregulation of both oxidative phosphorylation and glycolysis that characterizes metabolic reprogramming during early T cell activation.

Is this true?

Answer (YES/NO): YES